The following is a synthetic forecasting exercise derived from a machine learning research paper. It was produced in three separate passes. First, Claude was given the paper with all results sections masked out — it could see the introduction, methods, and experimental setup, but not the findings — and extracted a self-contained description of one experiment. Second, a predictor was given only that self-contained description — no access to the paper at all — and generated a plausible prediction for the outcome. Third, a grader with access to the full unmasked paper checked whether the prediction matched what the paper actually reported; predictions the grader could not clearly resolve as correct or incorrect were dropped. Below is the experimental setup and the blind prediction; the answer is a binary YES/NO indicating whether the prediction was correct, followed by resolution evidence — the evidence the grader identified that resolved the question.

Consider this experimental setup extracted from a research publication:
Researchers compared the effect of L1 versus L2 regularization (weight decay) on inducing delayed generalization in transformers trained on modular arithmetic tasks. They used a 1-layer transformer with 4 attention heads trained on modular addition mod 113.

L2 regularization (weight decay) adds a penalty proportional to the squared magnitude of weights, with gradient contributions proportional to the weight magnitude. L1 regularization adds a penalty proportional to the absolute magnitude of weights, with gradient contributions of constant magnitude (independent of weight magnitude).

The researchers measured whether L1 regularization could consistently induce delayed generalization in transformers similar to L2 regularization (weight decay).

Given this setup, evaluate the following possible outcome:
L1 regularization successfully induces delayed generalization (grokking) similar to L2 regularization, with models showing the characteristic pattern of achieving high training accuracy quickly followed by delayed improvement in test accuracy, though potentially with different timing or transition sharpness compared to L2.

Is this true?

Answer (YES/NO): NO